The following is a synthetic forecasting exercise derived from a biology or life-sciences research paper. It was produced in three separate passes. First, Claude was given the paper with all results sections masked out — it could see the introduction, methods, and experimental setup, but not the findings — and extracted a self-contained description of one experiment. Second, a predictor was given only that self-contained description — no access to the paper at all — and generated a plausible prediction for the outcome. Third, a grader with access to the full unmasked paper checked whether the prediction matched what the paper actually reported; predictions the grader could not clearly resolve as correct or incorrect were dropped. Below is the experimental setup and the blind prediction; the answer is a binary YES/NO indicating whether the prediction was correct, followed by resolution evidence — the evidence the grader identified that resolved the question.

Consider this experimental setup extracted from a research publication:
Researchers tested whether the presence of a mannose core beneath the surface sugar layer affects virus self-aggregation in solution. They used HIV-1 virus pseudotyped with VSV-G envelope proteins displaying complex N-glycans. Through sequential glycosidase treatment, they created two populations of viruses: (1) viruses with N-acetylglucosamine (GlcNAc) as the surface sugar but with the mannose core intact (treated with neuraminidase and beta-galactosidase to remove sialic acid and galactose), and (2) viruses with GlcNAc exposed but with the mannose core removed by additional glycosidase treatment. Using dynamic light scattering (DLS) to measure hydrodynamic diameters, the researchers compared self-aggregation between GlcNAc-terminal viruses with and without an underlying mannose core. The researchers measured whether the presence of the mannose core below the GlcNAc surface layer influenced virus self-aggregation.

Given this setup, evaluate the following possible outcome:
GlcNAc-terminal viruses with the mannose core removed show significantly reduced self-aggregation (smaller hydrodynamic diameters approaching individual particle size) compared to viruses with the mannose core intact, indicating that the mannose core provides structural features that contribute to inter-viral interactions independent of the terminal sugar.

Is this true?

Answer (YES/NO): NO